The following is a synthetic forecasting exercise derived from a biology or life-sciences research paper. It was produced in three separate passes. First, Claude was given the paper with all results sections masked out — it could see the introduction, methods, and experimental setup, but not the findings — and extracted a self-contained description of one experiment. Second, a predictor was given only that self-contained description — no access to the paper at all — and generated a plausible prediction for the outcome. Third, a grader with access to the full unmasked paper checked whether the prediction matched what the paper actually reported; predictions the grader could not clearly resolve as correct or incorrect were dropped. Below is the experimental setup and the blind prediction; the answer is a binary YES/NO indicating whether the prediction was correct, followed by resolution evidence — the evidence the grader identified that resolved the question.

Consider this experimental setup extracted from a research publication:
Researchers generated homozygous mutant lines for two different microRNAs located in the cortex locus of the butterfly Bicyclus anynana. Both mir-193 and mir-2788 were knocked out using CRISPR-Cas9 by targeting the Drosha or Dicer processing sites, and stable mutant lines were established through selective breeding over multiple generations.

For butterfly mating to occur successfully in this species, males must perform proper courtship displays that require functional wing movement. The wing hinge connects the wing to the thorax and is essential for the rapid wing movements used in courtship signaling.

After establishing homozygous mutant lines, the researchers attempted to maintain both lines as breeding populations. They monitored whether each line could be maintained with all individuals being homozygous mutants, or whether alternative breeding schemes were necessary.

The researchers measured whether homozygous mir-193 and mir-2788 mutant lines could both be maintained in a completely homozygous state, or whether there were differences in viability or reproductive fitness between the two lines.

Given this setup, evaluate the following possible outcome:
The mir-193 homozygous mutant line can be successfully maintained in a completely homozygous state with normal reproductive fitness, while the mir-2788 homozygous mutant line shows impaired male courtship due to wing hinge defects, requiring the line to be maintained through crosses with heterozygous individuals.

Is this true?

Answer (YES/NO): NO